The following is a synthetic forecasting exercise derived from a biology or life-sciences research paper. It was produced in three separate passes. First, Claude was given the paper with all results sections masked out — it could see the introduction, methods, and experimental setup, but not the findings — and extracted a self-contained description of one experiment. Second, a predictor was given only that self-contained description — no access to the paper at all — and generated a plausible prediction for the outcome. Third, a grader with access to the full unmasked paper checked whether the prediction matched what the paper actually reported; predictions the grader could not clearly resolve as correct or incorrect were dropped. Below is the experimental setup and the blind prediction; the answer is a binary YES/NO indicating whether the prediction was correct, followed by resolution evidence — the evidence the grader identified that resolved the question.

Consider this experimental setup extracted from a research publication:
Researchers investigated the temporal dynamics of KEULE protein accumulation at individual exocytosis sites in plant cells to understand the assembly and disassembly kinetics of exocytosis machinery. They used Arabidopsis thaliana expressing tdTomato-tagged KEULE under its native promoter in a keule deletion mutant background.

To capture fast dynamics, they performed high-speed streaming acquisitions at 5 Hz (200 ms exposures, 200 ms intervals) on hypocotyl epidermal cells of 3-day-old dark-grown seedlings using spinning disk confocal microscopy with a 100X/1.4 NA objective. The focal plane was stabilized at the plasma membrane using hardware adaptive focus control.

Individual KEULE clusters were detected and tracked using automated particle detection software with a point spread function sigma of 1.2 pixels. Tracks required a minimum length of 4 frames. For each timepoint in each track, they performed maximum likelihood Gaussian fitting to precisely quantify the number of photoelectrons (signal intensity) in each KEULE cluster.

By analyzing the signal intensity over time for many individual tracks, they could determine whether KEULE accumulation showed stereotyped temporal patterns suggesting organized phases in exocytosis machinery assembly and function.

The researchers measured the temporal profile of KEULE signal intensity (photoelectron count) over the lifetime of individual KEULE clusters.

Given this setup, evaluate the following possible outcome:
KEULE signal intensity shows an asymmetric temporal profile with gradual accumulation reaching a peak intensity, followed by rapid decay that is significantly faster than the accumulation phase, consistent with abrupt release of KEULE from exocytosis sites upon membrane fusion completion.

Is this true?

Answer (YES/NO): YES